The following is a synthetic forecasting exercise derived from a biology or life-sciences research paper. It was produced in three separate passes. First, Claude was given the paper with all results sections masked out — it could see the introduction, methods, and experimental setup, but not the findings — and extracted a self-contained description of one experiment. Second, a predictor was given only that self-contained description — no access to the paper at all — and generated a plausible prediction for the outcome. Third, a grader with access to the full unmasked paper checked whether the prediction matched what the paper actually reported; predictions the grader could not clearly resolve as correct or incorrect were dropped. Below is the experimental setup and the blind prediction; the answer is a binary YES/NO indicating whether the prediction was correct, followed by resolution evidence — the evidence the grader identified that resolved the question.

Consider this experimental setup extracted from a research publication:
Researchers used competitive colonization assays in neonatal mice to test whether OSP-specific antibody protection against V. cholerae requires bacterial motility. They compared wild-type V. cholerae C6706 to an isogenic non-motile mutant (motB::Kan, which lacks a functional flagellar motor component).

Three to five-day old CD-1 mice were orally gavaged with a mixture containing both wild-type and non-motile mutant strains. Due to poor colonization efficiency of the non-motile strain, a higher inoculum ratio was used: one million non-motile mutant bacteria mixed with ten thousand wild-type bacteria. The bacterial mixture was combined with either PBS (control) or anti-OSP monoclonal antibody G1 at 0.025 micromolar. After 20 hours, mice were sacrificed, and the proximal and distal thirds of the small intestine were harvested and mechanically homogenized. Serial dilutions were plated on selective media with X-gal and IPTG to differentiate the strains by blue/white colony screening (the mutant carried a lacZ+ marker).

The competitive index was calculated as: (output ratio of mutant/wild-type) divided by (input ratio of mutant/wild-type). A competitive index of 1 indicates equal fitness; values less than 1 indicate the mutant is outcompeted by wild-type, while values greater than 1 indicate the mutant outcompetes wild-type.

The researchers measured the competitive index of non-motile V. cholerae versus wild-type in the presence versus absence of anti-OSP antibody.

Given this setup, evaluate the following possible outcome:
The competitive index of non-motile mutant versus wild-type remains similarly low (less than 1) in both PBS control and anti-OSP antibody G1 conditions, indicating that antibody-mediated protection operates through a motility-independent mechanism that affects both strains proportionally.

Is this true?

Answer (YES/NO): NO